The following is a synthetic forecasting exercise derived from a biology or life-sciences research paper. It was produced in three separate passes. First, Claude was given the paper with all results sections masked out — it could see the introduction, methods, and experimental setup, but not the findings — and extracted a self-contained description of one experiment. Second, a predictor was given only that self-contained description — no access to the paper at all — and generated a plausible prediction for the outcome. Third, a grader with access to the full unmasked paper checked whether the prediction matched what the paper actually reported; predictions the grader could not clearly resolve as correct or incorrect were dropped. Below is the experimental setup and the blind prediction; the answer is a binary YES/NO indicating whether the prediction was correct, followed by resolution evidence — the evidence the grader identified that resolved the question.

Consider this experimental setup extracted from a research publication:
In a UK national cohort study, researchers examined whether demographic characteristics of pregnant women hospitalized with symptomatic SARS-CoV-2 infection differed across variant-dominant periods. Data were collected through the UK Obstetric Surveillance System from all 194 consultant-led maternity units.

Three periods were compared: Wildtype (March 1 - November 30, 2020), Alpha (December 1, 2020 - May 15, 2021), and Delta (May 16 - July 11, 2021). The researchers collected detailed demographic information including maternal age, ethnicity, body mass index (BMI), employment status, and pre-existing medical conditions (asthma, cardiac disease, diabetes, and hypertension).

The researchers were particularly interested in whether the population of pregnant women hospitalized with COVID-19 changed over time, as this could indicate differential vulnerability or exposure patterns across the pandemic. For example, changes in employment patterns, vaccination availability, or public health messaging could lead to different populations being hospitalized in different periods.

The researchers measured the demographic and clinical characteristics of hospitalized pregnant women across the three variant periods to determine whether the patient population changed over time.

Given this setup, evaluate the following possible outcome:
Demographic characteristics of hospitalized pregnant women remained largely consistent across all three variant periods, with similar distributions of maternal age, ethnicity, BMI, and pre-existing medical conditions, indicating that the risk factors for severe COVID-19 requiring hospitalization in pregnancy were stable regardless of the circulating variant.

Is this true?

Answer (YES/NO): NO